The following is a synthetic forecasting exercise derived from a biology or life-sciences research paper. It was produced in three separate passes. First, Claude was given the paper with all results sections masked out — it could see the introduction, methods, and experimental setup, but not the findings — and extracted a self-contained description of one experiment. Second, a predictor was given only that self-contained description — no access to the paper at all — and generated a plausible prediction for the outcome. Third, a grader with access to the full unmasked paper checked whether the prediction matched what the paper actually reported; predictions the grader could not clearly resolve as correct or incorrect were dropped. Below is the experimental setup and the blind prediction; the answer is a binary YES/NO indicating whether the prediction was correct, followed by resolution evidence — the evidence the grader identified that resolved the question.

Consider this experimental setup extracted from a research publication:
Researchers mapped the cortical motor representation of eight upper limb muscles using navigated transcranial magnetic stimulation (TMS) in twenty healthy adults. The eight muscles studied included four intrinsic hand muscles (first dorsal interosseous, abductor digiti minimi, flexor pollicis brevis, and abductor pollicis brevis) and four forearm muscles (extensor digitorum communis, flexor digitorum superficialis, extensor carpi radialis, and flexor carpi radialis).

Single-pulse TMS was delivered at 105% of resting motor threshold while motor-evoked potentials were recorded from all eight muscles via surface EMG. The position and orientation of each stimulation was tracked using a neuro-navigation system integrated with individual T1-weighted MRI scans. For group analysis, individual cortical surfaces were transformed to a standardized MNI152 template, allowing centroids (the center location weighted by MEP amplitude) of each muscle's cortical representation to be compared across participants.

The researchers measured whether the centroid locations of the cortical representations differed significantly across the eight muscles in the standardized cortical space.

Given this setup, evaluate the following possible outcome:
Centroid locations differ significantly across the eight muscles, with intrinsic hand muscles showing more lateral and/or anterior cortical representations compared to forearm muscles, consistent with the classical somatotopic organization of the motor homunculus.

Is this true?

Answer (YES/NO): YES